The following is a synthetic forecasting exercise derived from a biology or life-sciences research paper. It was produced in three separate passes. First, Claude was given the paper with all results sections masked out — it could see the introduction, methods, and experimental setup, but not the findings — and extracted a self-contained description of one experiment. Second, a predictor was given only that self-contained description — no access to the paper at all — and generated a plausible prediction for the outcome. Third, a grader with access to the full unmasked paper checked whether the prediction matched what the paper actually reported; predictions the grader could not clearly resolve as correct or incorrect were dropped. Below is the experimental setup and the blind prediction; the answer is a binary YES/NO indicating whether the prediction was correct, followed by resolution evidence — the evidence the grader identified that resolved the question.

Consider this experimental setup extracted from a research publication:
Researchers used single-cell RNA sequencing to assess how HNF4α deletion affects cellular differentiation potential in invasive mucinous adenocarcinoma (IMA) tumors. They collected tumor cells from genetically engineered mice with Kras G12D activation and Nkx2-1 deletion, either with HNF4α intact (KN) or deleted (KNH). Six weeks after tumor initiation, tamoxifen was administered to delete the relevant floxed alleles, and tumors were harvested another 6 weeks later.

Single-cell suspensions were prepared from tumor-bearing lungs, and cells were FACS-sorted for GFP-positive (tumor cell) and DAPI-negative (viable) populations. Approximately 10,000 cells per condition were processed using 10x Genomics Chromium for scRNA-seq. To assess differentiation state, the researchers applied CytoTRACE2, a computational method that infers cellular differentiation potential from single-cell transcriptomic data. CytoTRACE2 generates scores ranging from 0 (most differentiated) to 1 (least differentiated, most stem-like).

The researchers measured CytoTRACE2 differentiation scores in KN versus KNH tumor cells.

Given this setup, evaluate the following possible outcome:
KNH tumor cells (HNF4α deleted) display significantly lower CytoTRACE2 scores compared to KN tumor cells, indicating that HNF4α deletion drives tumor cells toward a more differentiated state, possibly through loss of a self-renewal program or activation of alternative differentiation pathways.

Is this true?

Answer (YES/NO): NO